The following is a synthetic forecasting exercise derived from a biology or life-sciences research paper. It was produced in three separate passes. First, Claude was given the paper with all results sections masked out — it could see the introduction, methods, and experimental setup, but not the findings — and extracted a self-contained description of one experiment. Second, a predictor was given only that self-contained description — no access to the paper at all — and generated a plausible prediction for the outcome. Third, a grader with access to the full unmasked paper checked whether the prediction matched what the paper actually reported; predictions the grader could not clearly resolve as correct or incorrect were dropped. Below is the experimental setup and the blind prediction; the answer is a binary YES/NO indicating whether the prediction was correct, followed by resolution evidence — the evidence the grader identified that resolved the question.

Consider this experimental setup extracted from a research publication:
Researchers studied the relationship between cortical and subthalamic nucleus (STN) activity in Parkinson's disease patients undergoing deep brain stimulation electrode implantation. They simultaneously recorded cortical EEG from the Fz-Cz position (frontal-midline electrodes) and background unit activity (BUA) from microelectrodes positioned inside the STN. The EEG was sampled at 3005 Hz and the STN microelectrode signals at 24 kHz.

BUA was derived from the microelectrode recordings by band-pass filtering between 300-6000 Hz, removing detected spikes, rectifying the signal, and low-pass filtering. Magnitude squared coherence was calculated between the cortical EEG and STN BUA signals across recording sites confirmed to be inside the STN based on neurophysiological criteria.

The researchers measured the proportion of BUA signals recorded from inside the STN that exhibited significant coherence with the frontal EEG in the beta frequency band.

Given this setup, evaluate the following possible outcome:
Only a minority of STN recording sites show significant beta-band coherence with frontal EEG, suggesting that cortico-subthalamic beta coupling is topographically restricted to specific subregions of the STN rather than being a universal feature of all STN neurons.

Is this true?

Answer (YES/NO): NO